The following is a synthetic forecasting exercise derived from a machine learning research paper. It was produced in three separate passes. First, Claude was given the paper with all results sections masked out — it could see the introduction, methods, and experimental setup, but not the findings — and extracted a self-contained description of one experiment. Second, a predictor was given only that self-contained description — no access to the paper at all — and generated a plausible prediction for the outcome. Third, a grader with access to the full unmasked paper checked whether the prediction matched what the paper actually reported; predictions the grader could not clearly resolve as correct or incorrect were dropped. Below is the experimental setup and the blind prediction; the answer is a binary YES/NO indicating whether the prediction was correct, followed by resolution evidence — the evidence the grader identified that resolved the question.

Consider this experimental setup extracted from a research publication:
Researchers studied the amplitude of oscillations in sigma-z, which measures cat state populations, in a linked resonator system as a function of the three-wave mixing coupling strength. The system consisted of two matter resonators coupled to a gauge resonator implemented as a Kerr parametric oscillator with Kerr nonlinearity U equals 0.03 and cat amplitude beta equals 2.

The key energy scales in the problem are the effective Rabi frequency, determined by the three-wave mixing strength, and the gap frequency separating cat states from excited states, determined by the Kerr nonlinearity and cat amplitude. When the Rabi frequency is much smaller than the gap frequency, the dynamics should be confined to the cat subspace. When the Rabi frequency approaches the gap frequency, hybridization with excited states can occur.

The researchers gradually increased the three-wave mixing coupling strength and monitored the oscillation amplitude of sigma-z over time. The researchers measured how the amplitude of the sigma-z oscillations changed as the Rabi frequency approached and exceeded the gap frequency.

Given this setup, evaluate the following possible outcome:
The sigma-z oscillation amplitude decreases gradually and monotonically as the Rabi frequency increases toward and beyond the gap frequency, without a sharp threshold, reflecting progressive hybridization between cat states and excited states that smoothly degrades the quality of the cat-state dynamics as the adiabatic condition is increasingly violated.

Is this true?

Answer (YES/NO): NO